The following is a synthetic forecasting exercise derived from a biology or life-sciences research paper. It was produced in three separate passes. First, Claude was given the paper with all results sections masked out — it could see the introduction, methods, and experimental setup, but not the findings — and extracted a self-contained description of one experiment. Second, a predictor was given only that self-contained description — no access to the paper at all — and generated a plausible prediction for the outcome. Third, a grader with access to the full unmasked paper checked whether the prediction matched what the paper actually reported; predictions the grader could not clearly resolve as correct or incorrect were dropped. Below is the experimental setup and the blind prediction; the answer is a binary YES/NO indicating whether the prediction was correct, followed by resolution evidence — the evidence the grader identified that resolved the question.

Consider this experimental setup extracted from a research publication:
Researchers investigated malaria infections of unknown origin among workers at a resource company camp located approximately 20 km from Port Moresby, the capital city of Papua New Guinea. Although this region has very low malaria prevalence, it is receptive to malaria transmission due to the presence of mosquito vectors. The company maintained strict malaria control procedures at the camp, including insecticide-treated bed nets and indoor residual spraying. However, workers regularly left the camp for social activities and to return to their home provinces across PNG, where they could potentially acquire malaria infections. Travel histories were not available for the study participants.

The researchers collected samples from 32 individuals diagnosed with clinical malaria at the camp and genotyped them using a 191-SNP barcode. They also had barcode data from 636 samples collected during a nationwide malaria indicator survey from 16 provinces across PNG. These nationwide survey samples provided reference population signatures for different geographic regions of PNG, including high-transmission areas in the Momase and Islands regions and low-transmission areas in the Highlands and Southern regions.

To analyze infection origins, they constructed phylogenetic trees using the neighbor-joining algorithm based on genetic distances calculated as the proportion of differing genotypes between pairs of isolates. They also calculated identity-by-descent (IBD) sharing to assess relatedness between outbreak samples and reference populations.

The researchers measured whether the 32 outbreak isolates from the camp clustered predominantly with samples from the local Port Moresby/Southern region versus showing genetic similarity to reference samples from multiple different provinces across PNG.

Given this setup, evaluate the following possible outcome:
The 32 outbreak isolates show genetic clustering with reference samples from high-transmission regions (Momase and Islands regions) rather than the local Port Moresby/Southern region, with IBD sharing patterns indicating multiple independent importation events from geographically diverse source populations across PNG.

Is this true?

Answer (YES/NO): NO